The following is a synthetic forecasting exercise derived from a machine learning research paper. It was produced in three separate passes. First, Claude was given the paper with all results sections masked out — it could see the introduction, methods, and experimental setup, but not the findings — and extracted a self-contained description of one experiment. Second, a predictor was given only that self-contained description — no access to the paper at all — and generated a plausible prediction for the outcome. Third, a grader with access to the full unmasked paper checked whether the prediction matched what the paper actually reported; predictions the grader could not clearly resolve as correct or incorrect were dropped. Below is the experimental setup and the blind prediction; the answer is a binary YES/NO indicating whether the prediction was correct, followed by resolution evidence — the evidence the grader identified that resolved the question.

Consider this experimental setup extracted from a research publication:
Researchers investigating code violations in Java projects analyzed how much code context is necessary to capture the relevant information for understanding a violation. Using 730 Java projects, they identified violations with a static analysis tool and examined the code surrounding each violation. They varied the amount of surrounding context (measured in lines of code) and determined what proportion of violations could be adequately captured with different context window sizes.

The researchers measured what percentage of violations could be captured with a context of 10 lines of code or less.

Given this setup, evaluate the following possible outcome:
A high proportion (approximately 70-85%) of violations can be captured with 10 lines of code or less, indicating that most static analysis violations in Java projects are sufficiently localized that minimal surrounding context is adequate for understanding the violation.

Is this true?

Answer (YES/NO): NO